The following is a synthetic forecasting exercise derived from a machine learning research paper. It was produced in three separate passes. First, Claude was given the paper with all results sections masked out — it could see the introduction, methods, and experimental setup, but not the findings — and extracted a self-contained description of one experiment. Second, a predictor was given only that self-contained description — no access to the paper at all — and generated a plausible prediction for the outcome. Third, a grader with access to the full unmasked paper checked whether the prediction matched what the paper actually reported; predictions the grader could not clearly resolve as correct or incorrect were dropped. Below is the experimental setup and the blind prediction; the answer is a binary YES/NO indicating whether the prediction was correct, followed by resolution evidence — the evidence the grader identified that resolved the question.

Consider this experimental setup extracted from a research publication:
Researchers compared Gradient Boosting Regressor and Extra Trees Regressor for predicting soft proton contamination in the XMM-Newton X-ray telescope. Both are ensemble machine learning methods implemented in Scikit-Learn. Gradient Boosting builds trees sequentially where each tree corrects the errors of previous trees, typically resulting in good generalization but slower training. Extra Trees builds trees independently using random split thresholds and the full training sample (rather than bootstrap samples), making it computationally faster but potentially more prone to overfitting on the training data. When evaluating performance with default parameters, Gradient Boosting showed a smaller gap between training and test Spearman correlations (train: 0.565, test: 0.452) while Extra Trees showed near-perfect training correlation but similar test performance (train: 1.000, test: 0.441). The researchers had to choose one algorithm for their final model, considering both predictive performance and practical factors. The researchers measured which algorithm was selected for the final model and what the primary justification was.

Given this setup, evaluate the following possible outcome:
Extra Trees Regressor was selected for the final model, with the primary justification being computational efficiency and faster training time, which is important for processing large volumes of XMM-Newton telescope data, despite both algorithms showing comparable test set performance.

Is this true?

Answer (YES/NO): NO